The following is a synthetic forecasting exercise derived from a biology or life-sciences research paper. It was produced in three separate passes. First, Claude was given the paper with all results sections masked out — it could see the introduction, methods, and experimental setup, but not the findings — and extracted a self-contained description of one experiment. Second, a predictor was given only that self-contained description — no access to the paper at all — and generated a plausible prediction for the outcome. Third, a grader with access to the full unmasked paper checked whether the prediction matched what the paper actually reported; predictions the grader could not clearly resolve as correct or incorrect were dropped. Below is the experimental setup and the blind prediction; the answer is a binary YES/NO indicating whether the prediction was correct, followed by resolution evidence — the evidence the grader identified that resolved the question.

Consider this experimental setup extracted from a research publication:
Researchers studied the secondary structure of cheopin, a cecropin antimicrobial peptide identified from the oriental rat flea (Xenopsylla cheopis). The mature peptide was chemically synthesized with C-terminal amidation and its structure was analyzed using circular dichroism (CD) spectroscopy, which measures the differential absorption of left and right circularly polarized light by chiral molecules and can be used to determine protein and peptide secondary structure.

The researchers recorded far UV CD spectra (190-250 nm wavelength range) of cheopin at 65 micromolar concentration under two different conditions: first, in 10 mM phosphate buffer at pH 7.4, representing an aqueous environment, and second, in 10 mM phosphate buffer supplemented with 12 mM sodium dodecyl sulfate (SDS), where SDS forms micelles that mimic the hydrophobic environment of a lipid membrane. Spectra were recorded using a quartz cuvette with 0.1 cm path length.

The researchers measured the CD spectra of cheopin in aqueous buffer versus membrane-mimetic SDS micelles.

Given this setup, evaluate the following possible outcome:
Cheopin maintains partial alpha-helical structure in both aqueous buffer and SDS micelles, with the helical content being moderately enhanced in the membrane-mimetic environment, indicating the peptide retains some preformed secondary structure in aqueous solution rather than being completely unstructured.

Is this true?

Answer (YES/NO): NO